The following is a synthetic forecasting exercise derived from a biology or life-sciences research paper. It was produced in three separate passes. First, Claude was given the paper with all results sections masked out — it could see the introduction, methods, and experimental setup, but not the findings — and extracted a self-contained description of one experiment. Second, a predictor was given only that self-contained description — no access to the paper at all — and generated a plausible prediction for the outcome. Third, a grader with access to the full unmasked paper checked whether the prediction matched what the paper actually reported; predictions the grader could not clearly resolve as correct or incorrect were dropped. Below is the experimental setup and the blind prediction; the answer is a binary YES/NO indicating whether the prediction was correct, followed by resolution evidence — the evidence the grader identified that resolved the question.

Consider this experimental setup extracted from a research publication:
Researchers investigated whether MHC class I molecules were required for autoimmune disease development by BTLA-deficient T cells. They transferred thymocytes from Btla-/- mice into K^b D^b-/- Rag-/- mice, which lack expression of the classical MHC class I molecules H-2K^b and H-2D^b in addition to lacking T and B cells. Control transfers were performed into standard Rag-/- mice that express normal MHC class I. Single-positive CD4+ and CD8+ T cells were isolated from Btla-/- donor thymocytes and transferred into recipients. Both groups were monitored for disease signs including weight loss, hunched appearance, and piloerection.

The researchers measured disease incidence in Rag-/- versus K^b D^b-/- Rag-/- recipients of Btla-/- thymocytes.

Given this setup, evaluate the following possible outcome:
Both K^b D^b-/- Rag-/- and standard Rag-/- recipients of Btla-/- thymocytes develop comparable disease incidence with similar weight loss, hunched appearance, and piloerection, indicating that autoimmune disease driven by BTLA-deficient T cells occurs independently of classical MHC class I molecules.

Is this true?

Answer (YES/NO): YES